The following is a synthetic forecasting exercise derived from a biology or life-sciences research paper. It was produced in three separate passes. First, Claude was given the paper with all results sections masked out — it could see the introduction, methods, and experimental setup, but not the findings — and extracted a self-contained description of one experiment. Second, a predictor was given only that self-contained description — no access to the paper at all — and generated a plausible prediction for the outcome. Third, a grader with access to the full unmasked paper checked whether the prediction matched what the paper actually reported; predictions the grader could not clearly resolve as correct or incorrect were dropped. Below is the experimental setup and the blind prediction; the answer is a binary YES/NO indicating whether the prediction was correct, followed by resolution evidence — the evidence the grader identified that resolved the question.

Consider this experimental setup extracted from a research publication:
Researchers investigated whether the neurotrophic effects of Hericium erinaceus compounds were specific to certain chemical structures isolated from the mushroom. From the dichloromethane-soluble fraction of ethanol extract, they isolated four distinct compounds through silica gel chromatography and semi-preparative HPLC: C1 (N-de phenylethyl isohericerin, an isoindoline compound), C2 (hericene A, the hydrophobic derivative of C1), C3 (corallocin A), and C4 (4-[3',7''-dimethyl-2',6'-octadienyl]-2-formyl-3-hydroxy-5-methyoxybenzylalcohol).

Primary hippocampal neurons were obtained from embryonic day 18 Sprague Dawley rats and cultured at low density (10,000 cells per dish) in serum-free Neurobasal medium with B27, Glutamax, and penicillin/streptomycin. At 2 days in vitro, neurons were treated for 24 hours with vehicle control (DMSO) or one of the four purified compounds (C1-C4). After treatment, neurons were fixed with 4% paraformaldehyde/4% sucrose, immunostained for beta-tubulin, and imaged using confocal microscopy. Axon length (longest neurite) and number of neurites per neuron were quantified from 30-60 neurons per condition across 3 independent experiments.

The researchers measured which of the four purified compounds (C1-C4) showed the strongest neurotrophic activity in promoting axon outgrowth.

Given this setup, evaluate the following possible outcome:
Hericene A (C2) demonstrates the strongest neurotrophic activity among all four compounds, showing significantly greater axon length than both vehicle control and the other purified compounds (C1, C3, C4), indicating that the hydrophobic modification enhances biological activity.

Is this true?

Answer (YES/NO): NO